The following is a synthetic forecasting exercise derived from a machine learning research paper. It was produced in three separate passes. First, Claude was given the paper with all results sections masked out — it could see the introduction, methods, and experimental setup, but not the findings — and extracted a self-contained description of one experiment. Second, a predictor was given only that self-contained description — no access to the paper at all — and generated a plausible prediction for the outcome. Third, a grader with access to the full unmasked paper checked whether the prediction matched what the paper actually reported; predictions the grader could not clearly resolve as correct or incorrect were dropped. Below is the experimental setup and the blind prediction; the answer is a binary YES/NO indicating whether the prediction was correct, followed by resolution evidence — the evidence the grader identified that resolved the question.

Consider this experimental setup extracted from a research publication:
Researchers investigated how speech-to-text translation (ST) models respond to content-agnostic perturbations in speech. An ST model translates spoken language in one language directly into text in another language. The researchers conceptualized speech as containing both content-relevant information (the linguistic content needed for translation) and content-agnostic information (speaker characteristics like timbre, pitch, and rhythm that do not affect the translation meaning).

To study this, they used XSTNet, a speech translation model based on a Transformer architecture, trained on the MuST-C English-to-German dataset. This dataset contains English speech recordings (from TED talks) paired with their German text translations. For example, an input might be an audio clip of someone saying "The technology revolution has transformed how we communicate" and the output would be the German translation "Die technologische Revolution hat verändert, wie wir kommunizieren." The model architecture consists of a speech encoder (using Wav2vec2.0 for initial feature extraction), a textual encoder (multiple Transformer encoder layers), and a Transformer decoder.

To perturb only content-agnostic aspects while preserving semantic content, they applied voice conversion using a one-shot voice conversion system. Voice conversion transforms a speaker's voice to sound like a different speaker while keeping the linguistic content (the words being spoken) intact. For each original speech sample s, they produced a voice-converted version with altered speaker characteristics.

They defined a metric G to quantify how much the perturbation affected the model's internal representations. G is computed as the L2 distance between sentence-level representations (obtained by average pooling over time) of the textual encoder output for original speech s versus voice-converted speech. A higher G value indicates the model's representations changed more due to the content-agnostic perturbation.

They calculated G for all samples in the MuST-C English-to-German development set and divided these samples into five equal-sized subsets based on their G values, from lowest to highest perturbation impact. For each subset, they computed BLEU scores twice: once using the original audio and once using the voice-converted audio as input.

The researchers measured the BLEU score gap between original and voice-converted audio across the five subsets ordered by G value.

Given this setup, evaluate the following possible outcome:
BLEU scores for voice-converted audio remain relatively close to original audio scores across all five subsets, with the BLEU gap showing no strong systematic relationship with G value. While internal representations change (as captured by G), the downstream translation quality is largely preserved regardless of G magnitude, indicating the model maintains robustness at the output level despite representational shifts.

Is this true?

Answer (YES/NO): NO